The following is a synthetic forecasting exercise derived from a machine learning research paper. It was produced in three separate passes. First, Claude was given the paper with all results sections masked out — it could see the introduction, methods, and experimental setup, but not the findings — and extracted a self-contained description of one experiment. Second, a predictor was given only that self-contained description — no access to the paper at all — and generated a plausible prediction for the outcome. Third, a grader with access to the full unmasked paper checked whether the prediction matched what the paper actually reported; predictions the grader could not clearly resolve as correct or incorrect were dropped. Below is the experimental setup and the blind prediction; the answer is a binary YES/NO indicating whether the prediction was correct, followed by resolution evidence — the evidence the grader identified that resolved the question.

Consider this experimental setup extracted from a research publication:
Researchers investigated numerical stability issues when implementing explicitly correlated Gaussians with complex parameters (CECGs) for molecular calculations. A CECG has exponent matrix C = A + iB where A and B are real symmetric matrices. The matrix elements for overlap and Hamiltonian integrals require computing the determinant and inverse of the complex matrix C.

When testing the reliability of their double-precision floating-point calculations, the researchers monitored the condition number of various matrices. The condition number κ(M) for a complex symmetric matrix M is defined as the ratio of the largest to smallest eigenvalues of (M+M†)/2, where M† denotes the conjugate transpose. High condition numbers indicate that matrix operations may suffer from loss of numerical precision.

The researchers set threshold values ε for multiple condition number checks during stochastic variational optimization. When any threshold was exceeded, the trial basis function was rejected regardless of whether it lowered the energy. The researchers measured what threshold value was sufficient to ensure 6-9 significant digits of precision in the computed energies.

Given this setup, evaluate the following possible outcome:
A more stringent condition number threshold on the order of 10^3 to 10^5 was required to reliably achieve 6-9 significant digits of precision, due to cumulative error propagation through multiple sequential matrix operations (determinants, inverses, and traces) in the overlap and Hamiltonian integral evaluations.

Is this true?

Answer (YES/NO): NO